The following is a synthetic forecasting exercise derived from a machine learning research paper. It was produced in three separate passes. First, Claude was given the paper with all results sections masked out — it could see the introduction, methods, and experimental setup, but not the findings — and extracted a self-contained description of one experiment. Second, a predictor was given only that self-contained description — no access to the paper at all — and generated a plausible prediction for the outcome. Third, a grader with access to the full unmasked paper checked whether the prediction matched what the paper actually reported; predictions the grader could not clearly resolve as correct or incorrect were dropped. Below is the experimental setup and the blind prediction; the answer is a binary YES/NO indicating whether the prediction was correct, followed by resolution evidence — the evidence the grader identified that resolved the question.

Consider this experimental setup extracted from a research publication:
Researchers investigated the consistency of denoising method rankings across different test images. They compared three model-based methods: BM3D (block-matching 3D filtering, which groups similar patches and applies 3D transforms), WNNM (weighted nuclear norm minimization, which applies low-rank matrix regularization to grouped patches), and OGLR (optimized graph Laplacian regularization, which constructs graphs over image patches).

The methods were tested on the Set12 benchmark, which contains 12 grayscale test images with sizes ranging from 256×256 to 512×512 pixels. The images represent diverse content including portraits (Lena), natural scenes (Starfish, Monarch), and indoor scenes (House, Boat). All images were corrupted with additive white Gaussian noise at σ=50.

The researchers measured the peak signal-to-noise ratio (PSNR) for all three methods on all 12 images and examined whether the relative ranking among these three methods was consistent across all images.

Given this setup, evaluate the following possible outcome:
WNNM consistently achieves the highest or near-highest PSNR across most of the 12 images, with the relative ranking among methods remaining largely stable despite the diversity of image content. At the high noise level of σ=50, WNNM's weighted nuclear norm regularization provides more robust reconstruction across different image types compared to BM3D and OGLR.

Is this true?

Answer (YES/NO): YES